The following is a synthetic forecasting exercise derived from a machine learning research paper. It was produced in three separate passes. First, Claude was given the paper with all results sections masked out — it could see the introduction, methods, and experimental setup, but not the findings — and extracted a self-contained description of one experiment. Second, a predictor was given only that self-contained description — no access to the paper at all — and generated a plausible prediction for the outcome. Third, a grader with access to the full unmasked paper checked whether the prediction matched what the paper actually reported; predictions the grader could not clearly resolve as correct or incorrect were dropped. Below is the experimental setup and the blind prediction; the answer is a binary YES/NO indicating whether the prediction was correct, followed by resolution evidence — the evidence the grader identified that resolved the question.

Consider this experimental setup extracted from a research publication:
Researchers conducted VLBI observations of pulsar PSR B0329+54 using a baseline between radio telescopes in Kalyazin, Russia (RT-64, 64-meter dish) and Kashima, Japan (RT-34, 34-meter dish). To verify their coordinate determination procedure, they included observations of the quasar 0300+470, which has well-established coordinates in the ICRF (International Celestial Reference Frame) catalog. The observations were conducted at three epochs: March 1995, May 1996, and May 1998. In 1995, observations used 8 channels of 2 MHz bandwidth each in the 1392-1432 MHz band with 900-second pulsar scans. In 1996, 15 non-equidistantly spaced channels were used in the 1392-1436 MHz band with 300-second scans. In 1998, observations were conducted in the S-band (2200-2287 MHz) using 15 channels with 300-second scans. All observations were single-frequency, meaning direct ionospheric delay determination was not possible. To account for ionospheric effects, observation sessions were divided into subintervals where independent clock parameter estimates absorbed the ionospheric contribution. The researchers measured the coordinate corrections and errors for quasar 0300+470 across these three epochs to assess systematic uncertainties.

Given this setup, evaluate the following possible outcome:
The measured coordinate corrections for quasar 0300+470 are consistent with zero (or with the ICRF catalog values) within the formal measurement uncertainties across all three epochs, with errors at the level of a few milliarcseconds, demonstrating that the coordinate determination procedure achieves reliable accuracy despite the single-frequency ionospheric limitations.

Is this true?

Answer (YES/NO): NO